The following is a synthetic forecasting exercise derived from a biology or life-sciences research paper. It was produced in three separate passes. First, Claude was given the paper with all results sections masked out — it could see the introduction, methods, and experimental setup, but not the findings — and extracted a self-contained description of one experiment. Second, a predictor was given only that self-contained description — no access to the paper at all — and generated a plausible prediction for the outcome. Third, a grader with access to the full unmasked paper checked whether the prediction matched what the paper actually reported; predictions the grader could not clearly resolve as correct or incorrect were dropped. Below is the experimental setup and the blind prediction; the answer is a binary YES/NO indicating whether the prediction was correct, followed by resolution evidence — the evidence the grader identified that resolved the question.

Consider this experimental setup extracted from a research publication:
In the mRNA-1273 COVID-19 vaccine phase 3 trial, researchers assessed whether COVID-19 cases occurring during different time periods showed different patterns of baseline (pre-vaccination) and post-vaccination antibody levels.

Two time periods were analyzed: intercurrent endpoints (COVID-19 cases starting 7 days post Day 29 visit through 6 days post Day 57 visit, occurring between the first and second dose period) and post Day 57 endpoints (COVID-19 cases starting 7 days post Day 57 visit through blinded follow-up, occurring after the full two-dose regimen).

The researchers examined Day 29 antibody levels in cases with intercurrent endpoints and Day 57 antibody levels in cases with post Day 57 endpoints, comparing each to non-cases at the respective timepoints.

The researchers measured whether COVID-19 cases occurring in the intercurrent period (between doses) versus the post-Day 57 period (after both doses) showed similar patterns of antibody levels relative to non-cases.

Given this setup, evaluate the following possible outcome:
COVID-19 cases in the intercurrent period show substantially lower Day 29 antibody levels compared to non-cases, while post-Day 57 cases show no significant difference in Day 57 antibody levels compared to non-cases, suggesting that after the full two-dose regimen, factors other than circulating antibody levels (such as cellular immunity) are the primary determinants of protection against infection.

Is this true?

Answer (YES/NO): NO